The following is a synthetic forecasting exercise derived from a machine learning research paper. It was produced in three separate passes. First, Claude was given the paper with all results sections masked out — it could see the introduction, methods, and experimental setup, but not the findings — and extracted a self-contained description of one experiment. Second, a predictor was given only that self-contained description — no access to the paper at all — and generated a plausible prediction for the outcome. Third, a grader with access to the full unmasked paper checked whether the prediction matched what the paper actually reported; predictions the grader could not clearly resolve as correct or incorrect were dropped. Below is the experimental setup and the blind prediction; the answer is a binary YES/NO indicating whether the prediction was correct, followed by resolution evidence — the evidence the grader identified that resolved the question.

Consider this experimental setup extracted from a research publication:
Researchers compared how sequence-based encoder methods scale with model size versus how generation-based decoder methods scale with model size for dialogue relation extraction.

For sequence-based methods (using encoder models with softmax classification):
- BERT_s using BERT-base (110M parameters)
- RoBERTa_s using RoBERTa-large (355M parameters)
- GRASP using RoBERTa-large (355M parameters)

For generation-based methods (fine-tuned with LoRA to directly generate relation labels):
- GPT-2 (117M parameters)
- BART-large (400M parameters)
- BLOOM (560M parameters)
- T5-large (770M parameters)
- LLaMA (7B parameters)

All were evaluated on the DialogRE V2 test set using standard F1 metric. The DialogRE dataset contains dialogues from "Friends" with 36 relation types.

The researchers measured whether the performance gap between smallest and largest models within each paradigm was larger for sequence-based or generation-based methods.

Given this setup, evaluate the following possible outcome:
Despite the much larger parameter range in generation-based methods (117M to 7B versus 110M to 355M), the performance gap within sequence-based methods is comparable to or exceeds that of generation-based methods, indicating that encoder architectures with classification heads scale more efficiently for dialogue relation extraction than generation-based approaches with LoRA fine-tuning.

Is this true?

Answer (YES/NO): NO